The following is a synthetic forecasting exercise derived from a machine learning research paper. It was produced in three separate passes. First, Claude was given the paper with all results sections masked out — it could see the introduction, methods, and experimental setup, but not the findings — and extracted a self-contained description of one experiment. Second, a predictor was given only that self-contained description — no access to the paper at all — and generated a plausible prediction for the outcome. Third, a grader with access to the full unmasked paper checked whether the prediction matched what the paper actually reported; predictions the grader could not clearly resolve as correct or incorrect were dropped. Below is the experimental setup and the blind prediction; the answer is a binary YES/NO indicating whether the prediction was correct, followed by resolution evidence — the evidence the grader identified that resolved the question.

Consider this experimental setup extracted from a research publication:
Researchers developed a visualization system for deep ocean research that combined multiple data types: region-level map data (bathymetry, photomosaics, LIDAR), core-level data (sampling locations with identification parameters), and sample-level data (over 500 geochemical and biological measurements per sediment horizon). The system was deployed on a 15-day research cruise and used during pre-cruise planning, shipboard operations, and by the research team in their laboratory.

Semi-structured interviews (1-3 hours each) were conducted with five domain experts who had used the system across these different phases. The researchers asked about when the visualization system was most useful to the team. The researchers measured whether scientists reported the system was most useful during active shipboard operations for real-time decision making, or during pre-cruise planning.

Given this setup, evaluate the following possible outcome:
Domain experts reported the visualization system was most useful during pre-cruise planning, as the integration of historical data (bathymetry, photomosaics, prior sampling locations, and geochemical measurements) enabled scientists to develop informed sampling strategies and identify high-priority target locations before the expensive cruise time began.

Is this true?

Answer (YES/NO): YES